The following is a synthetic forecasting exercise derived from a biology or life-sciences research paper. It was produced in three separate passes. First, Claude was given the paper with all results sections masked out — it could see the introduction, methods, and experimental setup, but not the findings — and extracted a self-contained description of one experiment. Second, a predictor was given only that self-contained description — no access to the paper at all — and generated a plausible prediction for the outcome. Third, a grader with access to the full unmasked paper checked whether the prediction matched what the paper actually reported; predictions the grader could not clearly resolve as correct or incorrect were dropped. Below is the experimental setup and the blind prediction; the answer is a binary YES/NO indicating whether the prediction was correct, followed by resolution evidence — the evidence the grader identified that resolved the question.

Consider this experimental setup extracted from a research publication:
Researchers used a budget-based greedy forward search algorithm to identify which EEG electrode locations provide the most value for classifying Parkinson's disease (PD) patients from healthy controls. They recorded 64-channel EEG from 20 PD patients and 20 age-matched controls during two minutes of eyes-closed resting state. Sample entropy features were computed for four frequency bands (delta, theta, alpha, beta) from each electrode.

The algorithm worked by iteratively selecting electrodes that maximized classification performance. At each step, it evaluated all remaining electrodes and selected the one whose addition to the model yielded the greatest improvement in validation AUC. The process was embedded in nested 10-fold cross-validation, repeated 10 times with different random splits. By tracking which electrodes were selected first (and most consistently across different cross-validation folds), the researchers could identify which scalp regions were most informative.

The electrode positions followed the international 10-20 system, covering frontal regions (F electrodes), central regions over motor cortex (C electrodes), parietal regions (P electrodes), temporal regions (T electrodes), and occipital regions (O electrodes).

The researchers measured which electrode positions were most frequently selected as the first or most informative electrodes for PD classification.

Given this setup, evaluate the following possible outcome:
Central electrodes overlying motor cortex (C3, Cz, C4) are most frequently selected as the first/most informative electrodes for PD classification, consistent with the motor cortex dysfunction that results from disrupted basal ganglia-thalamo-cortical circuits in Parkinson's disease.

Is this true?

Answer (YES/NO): NO